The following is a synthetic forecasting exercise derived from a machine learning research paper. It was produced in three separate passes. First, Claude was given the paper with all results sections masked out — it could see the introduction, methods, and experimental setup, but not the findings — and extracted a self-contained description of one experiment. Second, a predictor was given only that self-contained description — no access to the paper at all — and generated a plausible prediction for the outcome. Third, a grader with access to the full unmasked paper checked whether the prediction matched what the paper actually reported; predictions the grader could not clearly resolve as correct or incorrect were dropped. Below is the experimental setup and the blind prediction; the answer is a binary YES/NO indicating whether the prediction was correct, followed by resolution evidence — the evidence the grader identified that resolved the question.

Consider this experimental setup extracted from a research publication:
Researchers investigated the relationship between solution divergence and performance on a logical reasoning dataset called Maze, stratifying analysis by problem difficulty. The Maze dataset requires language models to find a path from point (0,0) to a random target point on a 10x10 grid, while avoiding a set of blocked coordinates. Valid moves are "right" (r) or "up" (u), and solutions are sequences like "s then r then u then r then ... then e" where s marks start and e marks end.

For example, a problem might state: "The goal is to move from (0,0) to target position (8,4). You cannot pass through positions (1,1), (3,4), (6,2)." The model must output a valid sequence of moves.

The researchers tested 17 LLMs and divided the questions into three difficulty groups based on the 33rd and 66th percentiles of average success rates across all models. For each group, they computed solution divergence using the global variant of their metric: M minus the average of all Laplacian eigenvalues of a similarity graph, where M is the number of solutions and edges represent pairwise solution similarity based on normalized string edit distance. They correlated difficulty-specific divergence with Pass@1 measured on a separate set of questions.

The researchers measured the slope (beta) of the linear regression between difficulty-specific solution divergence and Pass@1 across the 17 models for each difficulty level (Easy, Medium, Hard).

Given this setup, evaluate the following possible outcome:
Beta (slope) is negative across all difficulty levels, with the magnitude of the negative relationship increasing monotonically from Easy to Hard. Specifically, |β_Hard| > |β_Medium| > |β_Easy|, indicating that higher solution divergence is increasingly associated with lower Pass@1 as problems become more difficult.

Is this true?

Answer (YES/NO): NO